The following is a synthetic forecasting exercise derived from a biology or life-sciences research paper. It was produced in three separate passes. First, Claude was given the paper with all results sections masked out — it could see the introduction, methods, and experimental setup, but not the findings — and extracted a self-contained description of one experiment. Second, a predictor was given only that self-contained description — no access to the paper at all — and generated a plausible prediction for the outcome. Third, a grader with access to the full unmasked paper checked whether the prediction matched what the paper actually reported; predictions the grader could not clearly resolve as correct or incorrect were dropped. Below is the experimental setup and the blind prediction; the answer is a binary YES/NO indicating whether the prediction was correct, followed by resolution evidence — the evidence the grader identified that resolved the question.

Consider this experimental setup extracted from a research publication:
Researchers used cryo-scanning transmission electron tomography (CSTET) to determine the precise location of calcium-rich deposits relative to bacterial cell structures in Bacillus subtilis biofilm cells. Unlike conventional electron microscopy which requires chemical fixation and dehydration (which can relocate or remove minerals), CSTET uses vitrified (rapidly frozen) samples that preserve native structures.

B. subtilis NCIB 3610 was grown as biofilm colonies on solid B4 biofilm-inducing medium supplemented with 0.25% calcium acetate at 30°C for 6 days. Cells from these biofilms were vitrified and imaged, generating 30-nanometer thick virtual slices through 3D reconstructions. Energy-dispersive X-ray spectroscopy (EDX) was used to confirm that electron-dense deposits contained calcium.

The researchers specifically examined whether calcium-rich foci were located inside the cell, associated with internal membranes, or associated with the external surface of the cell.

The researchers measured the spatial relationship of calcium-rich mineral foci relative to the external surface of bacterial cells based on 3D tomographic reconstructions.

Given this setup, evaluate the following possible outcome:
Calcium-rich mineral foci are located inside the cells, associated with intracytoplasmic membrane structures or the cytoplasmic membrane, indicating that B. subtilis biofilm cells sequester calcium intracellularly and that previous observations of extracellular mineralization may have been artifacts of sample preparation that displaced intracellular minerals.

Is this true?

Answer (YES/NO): NO